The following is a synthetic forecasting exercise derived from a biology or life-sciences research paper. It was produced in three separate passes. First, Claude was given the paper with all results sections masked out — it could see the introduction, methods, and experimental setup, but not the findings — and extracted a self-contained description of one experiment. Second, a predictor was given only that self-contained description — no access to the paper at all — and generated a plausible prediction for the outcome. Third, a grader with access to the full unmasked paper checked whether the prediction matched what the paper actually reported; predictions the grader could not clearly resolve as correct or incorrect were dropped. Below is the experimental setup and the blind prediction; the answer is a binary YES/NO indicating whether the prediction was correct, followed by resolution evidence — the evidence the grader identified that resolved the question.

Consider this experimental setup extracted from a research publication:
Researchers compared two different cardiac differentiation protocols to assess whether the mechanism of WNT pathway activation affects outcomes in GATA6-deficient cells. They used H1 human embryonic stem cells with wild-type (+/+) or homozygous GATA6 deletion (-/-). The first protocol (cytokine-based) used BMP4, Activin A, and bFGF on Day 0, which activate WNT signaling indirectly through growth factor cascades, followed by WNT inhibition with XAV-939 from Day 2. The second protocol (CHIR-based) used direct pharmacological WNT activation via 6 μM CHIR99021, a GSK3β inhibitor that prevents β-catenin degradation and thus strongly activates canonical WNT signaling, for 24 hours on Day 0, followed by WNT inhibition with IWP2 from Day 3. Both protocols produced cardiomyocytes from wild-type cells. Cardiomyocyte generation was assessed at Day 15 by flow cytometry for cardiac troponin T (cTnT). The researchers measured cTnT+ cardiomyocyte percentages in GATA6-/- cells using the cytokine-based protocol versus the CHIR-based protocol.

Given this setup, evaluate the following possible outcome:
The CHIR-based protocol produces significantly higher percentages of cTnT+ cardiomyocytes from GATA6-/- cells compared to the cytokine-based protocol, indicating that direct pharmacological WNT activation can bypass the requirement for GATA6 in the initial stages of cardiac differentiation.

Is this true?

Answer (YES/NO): NO